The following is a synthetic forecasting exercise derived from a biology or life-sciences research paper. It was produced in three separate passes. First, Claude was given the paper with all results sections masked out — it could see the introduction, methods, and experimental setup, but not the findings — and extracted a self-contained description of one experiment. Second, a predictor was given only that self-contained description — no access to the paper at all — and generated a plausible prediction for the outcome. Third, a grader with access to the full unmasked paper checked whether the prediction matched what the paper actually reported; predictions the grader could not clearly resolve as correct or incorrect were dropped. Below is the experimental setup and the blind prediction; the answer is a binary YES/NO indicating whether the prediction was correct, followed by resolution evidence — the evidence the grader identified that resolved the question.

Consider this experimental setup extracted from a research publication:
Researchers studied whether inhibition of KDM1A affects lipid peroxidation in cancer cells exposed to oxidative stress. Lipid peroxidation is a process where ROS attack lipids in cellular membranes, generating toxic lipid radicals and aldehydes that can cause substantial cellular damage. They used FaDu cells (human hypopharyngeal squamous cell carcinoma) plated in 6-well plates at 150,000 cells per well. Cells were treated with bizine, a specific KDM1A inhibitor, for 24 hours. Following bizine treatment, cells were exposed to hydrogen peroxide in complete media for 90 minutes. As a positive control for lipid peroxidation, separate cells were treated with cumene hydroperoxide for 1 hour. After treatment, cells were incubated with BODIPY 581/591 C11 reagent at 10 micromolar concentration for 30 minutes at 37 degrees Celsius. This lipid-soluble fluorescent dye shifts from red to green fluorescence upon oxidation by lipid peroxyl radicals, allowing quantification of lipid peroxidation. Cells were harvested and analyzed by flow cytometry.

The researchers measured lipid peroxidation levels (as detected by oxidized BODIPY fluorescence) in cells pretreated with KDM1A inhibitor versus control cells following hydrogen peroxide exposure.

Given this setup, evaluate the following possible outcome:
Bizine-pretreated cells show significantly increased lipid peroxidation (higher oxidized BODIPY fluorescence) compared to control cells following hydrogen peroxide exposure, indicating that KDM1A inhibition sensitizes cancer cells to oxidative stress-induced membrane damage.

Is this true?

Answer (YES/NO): YES